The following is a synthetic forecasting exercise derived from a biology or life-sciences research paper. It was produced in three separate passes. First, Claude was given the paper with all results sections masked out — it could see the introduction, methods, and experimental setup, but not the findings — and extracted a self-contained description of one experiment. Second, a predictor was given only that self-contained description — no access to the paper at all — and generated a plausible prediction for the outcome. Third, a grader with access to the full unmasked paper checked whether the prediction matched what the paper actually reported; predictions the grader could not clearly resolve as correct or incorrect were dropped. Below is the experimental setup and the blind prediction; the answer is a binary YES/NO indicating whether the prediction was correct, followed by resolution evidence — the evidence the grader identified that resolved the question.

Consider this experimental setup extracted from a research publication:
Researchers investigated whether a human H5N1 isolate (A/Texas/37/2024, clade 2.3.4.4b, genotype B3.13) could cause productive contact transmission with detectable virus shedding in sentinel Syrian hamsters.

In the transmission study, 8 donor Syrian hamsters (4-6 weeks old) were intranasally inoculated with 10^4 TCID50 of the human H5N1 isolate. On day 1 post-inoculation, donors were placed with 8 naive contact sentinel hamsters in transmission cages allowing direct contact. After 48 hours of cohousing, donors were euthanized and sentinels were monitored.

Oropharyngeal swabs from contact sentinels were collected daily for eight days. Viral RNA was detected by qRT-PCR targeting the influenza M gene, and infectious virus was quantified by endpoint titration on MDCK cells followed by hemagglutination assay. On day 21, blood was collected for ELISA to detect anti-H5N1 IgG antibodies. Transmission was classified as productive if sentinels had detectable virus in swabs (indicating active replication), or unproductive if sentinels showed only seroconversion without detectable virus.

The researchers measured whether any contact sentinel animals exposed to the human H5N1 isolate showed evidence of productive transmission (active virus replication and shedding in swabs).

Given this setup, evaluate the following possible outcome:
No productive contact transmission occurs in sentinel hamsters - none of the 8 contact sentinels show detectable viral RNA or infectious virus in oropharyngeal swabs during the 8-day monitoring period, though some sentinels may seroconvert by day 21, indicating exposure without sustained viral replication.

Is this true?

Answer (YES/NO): NO